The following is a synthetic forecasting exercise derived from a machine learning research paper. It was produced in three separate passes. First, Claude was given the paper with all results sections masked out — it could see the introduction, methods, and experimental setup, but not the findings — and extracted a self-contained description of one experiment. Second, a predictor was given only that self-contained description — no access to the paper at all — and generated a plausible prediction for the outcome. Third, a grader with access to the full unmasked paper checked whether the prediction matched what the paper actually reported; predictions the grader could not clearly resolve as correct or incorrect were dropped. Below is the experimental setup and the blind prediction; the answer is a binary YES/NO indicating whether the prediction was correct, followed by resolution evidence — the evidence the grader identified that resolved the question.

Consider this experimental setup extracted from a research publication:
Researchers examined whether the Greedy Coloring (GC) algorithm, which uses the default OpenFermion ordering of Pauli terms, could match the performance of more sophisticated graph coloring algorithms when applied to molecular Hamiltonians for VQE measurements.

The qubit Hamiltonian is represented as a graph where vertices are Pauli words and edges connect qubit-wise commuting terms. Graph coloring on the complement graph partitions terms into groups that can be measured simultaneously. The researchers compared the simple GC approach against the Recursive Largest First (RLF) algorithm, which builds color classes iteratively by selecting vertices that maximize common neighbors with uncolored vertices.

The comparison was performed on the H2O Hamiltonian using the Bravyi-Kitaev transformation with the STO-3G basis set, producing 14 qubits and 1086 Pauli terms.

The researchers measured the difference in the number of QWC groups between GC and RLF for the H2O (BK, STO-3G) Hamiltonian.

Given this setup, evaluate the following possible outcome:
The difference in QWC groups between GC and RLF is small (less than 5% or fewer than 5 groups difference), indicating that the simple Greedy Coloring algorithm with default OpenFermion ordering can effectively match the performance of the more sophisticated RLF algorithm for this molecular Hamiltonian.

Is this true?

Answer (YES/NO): NO